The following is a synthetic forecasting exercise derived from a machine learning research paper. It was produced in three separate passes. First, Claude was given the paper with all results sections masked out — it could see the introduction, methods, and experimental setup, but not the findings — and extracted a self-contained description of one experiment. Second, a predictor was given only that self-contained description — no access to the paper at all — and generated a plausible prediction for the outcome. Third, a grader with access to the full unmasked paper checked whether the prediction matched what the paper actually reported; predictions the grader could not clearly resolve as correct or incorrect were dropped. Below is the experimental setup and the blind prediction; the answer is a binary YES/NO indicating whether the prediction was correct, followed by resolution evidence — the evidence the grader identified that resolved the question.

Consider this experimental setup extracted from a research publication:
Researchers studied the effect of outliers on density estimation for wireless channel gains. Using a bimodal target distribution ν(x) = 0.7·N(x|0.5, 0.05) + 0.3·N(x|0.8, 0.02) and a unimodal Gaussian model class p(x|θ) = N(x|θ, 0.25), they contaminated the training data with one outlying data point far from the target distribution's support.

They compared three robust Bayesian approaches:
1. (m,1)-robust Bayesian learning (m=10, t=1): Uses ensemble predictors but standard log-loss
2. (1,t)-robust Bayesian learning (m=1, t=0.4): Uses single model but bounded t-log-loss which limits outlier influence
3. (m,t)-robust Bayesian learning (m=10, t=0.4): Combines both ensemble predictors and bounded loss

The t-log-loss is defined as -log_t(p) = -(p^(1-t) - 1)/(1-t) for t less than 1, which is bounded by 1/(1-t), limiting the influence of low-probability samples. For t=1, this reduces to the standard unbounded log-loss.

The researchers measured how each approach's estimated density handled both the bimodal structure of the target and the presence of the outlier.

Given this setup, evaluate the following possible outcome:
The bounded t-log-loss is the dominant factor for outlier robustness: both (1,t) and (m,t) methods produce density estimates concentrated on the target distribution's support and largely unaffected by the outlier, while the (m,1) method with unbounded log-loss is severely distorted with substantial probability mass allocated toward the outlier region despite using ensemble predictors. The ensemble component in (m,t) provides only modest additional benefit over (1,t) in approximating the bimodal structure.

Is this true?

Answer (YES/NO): NO